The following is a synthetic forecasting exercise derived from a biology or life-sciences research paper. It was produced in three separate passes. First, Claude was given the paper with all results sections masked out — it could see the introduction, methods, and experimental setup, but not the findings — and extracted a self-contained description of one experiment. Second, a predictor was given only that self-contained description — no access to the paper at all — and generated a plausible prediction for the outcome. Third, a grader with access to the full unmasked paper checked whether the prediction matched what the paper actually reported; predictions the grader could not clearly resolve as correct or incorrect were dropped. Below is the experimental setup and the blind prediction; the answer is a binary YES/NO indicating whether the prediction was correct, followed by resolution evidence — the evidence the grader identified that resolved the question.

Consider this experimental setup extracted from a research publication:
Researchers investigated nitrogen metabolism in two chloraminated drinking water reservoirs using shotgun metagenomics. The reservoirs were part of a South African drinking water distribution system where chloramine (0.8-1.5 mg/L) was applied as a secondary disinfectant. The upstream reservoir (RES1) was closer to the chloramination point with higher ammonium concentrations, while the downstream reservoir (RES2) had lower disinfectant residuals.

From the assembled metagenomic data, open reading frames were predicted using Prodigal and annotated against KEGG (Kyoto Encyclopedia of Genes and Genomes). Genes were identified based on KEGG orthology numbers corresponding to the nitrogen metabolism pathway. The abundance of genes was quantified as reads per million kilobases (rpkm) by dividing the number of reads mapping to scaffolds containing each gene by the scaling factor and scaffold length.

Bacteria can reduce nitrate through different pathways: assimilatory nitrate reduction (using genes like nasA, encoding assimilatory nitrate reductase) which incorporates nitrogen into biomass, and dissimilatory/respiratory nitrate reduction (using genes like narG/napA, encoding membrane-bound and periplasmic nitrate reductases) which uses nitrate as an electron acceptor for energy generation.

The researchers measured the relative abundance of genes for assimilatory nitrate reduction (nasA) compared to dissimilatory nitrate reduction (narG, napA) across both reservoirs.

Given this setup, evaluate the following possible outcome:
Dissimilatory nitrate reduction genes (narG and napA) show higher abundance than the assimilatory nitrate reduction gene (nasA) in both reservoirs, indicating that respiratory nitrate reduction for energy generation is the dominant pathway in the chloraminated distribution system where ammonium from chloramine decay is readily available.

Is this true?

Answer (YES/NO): NO